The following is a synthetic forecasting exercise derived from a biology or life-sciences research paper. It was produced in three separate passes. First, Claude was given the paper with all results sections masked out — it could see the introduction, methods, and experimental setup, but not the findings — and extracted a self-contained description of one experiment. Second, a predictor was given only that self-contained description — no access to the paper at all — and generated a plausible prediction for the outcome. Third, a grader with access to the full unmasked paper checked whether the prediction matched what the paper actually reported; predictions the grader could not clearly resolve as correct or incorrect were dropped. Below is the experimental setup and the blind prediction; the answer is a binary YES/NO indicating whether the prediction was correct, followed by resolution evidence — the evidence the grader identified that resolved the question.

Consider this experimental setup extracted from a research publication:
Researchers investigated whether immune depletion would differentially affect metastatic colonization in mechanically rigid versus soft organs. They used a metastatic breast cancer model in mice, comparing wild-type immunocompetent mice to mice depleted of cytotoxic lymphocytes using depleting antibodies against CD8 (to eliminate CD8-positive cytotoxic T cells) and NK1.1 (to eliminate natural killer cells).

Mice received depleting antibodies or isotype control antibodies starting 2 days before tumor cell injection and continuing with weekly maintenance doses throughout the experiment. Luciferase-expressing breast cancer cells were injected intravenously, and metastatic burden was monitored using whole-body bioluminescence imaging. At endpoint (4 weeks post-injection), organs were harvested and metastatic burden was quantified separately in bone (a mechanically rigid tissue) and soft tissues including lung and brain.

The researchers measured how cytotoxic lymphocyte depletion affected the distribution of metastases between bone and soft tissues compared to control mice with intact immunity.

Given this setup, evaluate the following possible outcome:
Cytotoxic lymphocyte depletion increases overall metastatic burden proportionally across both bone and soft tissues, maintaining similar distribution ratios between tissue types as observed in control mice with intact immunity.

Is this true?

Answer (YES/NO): NO